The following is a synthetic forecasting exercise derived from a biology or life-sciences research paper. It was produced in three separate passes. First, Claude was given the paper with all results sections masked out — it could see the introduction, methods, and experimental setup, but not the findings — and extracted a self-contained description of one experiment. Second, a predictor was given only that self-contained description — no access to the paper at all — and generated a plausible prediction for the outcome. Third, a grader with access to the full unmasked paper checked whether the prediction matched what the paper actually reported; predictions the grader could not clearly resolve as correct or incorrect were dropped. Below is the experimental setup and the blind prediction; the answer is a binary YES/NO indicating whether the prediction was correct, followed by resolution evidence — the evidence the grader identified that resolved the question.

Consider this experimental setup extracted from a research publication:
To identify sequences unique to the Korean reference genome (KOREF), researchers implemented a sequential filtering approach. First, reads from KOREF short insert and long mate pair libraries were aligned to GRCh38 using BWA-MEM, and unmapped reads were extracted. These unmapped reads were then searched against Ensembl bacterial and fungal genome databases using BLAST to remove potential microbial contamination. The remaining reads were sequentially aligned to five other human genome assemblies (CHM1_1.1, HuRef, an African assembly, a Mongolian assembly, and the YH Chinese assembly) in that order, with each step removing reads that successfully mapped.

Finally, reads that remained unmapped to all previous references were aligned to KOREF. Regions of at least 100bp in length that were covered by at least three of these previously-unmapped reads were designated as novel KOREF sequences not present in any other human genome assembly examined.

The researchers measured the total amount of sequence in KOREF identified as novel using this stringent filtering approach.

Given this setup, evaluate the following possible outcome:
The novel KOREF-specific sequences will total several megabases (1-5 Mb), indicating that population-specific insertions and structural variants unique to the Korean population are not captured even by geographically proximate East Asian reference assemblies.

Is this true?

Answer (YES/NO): NO